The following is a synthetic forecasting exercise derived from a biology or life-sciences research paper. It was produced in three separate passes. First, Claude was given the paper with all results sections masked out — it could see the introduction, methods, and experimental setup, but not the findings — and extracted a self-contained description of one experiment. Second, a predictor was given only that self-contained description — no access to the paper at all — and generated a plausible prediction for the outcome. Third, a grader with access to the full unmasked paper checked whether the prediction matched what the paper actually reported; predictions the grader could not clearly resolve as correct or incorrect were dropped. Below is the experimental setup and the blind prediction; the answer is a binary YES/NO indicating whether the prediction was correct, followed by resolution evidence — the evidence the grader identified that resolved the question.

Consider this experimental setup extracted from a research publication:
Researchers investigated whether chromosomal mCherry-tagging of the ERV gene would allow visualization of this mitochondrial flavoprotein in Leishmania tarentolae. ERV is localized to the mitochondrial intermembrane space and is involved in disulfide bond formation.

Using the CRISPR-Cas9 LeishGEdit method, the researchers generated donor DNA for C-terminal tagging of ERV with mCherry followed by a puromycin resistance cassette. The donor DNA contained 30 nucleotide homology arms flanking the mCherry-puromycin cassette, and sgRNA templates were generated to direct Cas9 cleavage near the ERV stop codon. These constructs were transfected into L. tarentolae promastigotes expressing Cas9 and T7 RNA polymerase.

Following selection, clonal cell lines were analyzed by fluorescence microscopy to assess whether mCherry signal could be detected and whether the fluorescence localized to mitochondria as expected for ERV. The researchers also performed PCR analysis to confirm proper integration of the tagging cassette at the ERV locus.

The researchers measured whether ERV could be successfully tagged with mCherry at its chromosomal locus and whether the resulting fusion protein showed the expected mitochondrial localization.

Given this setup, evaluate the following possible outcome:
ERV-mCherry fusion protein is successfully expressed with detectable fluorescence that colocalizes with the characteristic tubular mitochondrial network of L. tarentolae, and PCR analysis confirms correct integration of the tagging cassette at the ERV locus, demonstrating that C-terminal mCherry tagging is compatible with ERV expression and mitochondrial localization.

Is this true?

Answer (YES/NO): NO